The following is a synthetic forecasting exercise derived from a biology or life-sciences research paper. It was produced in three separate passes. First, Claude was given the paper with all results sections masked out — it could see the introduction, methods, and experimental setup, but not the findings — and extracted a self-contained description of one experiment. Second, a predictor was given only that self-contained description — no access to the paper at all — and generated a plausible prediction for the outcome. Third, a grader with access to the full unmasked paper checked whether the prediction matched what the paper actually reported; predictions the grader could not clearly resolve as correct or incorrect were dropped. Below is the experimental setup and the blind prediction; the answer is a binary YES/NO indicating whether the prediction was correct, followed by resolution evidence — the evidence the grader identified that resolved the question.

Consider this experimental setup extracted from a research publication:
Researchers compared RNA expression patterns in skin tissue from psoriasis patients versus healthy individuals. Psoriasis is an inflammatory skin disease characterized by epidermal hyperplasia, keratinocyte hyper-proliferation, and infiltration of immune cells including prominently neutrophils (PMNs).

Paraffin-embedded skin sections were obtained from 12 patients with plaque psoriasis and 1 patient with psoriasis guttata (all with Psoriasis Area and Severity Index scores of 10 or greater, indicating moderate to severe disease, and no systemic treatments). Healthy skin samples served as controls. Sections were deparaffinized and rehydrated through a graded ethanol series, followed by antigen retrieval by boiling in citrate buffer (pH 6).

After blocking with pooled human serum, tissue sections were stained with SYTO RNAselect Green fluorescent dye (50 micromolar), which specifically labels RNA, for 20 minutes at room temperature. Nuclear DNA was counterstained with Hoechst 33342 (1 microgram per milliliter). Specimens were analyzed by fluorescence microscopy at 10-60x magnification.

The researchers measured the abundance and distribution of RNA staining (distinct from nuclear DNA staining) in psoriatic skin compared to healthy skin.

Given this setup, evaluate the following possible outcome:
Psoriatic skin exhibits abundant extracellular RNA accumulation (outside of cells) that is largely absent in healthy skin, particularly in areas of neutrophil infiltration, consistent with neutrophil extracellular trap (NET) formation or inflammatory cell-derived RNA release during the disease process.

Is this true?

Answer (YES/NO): YES